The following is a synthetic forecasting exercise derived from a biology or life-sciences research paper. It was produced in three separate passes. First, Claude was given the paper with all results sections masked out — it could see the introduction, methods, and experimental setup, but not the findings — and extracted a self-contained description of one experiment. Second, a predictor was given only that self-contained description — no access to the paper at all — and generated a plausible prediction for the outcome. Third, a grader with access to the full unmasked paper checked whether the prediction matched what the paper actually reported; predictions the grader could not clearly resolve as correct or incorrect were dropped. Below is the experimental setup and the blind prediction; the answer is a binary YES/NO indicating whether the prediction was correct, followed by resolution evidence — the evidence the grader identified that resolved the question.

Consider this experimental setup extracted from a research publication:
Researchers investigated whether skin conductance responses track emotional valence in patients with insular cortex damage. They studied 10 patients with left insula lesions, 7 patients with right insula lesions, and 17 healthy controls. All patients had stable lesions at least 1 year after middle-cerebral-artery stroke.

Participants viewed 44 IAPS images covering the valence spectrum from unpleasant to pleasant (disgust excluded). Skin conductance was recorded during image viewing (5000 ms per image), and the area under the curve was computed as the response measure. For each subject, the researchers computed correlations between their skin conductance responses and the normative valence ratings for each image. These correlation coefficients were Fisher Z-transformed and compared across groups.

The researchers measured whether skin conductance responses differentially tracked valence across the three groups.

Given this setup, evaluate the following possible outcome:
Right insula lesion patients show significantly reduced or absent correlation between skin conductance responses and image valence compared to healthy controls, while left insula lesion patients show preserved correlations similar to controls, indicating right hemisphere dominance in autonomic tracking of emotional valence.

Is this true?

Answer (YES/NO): NO